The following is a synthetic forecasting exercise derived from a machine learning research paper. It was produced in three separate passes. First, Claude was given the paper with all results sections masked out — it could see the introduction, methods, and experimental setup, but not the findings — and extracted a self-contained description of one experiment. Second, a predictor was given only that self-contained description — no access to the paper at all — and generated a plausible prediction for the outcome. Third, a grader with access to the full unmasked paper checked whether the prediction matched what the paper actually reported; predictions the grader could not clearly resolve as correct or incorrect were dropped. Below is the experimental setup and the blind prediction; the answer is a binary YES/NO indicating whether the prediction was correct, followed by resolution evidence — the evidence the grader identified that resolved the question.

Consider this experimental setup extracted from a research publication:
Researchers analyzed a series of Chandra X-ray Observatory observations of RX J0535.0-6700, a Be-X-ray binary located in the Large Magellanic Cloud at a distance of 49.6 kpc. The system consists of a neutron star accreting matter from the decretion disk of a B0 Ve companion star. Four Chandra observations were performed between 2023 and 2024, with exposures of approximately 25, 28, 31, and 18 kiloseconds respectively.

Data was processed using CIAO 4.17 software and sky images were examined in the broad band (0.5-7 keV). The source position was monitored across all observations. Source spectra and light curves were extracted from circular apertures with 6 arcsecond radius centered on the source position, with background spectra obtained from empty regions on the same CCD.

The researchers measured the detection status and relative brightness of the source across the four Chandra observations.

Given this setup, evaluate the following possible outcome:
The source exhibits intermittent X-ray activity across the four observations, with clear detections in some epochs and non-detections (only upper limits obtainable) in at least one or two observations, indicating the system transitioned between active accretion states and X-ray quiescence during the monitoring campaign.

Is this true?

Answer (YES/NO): NO